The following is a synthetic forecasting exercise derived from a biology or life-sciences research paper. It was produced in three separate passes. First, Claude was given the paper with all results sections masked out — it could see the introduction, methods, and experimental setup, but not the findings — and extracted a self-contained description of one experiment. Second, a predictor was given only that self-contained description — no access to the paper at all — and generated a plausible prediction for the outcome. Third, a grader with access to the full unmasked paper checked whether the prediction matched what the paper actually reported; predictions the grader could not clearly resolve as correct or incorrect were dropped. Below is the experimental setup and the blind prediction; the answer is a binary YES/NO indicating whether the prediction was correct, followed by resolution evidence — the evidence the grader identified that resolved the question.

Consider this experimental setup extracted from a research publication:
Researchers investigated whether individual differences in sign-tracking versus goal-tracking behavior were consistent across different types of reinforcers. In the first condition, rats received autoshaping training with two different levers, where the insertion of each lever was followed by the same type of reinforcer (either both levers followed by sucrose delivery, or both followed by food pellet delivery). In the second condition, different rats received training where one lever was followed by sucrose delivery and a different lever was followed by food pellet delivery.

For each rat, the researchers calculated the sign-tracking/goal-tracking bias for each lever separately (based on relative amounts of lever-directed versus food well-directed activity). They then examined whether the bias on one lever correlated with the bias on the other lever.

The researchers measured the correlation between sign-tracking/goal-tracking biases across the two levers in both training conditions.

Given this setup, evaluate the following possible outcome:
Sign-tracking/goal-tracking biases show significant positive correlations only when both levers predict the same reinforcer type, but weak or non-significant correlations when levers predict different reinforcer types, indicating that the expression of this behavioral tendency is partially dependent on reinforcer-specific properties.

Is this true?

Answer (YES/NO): YES